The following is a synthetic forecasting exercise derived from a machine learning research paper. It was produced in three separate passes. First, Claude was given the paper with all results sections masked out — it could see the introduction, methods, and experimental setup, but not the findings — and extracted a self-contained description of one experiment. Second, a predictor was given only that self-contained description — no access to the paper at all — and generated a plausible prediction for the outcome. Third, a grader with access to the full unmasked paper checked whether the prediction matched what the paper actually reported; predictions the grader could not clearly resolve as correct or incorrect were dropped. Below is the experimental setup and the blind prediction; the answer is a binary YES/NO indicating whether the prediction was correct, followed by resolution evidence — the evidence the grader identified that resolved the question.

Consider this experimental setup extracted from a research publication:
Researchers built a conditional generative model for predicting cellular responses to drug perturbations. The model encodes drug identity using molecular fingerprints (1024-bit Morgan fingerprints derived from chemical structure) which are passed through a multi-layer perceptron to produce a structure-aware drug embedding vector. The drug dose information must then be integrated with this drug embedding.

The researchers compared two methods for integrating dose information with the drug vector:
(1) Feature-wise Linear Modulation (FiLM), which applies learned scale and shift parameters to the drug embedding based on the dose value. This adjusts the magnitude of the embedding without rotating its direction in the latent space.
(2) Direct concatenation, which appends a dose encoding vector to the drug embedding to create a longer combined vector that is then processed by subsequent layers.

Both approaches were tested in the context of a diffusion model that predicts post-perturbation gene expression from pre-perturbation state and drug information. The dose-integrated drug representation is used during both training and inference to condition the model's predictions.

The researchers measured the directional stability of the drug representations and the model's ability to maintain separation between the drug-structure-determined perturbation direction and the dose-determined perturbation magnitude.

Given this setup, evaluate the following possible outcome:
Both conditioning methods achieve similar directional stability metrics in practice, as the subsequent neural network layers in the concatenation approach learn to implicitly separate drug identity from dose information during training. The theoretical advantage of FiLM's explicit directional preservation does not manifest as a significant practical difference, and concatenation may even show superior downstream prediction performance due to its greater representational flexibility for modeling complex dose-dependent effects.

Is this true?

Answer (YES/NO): NO